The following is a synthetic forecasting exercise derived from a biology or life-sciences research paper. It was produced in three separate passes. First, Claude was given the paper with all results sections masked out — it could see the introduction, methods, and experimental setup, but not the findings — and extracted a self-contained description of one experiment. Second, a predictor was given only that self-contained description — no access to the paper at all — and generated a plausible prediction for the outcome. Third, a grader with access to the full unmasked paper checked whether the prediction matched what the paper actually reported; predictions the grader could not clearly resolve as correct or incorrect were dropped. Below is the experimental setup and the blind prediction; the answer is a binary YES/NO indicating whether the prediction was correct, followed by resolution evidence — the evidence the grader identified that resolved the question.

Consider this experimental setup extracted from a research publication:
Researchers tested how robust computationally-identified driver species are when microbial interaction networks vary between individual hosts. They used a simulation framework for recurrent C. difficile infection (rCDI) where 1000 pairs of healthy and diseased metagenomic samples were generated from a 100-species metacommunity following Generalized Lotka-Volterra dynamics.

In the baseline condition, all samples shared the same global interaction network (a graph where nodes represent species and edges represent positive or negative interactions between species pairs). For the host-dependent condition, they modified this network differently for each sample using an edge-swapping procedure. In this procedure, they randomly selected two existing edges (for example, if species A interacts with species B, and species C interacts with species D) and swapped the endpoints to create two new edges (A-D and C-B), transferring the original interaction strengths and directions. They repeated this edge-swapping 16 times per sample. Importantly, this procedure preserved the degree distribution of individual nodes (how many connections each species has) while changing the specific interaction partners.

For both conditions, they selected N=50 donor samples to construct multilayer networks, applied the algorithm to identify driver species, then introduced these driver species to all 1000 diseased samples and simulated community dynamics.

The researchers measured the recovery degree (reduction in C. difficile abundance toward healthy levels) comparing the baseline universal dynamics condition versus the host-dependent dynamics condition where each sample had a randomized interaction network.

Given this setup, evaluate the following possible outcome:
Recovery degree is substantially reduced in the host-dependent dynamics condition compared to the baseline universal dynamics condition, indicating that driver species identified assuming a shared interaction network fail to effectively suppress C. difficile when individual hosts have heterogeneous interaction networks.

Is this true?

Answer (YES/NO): NO